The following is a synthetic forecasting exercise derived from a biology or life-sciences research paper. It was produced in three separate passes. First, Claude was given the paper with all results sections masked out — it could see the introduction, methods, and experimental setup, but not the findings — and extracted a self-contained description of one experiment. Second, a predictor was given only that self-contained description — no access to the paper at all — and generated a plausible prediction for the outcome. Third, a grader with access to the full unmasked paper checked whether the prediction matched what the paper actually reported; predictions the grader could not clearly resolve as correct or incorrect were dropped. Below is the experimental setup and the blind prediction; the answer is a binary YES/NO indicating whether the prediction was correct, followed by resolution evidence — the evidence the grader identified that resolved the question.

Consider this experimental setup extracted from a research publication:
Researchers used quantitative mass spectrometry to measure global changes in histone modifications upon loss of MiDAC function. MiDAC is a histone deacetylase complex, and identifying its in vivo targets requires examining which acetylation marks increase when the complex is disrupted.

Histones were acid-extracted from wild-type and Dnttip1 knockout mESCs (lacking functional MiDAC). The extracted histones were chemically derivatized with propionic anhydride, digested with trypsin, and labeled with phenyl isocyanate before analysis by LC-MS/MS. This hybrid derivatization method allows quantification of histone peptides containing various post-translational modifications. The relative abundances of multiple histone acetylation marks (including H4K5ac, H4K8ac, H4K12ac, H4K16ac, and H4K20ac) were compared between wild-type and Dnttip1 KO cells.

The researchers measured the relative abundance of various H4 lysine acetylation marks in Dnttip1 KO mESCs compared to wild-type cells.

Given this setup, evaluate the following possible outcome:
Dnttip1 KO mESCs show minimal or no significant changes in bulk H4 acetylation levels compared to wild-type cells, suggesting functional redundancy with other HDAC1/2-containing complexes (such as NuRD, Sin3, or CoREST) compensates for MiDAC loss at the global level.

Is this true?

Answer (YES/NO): NO